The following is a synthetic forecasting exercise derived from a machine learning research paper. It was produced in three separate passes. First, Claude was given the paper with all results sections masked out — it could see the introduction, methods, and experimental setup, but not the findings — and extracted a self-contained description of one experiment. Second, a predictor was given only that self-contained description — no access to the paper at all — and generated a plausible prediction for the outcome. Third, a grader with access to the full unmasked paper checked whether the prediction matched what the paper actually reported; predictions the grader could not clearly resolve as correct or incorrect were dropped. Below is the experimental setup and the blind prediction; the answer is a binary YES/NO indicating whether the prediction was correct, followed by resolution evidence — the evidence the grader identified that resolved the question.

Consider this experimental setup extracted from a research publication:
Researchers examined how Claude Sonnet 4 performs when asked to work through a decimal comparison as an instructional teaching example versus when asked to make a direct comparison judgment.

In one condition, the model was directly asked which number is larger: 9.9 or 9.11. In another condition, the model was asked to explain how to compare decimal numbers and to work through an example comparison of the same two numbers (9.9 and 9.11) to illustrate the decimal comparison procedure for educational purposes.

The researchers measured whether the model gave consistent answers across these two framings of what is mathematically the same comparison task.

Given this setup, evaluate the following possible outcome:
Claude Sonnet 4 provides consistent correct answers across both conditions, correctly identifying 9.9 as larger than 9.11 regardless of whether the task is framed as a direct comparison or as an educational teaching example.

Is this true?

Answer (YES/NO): NO